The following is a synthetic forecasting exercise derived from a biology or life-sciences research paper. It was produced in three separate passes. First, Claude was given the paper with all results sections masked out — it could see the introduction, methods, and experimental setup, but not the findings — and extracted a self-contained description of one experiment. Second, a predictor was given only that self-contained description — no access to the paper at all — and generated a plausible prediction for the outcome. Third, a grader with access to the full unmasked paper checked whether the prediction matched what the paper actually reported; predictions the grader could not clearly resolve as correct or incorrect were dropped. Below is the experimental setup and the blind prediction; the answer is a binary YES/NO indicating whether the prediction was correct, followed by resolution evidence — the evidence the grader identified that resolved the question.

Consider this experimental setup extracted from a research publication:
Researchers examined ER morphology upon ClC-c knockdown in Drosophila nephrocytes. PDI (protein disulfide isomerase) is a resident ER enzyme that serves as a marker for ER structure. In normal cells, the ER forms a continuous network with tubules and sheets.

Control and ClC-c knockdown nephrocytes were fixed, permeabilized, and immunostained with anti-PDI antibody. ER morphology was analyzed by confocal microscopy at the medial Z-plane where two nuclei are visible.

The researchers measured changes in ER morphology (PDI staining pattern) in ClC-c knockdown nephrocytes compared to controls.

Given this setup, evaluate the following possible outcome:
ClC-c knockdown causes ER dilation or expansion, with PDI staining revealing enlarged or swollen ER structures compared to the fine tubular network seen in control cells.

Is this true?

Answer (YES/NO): NO